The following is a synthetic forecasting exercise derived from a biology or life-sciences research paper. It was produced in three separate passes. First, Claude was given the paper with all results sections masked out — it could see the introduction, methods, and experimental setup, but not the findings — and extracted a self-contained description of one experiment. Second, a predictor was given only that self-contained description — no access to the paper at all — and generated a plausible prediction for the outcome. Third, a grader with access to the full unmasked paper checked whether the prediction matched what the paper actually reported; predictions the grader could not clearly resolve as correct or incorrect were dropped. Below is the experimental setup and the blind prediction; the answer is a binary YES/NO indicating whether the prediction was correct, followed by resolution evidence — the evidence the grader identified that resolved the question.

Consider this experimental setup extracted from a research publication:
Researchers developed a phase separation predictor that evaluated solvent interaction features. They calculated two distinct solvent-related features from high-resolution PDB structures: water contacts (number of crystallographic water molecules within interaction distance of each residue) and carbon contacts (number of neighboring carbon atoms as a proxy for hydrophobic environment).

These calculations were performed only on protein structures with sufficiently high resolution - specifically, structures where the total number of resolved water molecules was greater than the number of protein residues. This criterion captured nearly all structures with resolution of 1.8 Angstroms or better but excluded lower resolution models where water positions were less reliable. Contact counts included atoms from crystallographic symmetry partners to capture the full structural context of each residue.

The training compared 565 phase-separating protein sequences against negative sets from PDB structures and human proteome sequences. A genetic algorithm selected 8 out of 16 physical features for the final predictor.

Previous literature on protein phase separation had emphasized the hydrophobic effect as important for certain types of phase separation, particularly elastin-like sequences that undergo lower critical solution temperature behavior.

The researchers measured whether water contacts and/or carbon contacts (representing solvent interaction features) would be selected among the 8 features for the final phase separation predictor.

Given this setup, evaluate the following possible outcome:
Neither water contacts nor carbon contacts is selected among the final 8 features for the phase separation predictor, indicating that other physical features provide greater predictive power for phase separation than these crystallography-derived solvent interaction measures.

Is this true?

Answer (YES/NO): NO